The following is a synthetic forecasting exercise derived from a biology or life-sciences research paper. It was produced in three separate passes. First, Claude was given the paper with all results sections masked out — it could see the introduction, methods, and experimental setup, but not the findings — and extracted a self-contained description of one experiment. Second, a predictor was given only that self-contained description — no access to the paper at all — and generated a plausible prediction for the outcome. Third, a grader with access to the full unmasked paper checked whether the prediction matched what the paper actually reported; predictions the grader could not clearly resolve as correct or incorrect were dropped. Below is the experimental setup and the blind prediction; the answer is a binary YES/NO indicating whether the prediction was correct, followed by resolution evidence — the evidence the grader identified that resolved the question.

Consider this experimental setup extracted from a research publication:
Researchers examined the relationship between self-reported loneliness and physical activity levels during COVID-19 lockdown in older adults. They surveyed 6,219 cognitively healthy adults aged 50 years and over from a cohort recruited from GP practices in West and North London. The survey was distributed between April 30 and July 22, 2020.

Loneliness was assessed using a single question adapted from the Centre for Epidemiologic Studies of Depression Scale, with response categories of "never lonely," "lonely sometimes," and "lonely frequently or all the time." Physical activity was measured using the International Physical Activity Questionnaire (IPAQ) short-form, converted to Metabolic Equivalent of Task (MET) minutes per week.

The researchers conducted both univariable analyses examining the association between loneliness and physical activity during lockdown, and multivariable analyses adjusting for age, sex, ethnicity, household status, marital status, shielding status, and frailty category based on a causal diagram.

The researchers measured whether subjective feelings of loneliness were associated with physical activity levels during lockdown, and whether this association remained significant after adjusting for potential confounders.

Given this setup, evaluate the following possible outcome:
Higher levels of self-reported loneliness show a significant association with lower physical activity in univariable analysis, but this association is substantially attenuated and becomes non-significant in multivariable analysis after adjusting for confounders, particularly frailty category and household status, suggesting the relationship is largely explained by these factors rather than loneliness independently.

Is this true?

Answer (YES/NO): NO